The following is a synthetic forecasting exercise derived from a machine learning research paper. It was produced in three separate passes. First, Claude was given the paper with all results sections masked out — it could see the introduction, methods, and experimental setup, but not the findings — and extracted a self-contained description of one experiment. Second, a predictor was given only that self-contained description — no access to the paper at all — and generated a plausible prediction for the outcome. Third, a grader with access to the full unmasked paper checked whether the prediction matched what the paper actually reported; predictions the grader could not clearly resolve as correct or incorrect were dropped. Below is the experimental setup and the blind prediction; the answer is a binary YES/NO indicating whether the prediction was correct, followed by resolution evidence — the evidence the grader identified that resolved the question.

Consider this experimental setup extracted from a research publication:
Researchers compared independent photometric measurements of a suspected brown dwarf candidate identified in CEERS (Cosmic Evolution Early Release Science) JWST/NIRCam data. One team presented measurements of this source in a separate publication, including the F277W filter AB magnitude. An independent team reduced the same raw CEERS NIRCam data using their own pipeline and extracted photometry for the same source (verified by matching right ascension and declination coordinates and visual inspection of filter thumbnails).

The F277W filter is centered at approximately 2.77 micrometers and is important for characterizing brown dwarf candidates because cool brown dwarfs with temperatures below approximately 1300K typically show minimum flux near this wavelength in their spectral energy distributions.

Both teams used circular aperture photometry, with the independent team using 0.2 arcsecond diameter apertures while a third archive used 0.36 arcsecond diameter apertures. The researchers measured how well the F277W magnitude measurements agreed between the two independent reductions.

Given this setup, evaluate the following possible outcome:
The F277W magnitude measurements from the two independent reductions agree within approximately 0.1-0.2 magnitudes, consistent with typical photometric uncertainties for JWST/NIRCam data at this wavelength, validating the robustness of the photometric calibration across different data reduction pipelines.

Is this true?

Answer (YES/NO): NO